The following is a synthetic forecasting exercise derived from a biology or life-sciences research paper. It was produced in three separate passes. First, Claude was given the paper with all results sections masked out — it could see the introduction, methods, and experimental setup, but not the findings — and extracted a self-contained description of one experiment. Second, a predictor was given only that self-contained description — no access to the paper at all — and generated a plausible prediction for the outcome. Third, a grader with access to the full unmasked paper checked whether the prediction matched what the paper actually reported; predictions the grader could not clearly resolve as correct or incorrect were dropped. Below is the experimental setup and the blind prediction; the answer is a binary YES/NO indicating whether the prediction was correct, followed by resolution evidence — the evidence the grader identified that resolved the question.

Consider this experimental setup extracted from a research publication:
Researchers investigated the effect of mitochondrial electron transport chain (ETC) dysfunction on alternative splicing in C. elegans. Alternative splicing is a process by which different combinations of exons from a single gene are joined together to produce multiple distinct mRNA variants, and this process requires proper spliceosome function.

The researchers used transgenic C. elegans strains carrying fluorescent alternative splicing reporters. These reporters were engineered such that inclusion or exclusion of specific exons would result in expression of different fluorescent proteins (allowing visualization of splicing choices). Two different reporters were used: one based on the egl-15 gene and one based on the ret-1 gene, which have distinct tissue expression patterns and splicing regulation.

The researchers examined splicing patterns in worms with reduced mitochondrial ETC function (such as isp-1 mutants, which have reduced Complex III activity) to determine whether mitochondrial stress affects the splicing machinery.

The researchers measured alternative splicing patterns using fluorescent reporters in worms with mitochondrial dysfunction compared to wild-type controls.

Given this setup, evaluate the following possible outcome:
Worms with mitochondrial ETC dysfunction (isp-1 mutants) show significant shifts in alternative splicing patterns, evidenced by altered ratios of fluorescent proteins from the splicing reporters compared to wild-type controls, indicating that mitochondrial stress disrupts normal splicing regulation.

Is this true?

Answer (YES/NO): NO